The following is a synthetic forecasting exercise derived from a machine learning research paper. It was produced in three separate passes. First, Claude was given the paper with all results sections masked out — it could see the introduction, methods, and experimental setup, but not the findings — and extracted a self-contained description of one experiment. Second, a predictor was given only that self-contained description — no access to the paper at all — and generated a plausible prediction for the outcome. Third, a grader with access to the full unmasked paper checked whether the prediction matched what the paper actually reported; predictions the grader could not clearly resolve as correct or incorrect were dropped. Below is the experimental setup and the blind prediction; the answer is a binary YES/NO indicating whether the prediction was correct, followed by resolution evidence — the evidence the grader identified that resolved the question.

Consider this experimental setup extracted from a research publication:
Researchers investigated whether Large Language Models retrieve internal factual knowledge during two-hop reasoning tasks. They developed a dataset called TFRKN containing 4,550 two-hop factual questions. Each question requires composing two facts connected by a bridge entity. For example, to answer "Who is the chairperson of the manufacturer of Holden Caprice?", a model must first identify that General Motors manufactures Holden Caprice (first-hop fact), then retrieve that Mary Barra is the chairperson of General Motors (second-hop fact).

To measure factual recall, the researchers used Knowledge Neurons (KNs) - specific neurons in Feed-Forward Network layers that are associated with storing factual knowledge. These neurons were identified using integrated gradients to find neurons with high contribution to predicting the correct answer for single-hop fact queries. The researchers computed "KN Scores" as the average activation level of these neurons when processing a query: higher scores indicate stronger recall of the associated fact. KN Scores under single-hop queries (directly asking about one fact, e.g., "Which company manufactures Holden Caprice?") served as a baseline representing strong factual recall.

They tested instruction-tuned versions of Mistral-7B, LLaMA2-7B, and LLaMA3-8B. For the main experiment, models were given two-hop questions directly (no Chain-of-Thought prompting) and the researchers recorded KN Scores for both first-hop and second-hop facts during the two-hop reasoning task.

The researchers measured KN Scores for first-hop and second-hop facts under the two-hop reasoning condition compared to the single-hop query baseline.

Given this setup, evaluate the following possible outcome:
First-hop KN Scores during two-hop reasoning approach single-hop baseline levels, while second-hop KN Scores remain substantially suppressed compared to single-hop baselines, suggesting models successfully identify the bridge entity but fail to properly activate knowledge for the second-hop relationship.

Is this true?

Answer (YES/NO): NO